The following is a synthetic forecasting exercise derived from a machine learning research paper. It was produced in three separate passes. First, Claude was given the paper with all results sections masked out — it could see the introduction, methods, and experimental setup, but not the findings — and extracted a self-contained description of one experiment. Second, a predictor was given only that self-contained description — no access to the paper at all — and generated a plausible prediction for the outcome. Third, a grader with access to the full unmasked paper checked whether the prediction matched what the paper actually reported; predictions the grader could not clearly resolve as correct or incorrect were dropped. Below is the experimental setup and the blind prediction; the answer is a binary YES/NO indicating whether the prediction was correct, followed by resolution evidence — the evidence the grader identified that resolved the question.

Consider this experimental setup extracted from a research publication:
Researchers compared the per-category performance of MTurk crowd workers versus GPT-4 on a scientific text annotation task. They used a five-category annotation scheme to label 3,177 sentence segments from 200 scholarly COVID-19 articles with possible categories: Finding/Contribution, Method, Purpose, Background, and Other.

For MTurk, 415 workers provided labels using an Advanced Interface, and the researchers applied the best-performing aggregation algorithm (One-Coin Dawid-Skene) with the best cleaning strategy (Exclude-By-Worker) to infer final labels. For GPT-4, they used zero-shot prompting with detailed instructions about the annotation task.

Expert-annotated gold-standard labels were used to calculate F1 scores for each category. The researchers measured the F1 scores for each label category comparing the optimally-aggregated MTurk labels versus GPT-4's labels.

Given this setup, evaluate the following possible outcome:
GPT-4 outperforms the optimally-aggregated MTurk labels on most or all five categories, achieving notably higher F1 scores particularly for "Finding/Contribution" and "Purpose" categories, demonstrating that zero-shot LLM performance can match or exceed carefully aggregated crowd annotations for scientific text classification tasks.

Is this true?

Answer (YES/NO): NO